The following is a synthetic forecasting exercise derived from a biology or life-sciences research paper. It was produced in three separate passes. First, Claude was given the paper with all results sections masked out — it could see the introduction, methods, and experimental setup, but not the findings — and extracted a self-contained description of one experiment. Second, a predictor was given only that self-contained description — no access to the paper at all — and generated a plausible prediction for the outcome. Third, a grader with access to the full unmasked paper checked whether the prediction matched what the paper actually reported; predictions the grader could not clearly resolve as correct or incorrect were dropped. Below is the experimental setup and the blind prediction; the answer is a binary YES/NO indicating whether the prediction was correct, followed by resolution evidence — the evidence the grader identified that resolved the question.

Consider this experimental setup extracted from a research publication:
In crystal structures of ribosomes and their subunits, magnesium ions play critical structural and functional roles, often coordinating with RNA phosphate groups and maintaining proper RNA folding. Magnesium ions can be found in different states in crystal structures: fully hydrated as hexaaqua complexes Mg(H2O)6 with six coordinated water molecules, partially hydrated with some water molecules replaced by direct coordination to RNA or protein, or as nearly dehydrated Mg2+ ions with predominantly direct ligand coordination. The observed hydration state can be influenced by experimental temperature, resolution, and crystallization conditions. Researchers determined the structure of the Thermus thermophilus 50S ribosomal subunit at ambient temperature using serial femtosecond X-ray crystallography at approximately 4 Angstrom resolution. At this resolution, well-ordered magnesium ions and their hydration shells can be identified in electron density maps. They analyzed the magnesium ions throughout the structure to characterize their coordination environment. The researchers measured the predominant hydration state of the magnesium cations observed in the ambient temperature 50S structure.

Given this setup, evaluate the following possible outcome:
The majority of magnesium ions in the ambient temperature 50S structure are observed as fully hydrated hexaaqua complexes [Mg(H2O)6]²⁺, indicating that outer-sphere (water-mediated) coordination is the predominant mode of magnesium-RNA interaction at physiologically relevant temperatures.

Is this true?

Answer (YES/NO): YES